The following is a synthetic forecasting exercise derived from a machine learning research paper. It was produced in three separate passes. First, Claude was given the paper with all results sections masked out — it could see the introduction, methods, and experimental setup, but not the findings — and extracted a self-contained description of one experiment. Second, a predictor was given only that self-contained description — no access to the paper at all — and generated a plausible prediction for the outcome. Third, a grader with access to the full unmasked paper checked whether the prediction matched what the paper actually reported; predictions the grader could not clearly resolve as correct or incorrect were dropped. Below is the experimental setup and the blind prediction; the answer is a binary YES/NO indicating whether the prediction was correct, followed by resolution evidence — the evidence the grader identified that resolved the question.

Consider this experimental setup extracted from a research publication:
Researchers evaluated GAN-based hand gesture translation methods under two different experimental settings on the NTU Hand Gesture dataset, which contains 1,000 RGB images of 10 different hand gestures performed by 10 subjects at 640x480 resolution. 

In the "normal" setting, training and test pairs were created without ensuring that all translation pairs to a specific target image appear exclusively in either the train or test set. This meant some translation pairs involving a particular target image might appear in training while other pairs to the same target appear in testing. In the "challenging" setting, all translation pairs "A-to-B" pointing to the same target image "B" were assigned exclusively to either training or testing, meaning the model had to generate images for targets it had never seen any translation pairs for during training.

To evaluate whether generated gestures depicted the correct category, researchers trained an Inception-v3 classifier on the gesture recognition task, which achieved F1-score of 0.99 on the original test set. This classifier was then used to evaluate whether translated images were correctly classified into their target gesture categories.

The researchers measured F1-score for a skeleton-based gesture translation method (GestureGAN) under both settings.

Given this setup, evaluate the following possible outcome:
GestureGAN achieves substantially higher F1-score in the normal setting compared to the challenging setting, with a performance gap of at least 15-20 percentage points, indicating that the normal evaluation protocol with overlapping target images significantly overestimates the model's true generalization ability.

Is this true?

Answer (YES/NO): YES